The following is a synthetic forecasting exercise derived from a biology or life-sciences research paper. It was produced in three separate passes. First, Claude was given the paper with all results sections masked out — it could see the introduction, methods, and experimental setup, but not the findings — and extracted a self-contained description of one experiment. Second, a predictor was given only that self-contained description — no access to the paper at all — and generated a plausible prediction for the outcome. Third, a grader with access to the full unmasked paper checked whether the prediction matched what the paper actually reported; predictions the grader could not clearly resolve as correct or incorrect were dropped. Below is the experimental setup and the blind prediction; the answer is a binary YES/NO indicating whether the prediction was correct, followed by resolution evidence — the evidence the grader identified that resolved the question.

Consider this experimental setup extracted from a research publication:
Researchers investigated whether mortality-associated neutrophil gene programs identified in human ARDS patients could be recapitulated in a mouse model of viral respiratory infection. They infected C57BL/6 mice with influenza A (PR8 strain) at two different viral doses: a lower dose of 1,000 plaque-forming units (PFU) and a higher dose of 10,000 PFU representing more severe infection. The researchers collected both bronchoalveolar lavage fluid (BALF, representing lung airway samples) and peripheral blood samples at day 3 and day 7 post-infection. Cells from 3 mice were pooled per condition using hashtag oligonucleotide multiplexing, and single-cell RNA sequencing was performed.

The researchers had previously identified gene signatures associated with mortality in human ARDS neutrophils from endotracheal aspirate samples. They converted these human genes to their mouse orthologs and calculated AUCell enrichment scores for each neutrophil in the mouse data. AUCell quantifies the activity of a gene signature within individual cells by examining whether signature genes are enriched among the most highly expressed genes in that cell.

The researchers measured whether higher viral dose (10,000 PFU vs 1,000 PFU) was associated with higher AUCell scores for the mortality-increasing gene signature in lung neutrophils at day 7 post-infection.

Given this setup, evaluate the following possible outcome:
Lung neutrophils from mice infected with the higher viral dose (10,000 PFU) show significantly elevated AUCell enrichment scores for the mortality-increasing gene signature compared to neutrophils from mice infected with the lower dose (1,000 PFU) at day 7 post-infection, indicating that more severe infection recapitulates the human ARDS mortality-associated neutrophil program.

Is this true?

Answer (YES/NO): YES